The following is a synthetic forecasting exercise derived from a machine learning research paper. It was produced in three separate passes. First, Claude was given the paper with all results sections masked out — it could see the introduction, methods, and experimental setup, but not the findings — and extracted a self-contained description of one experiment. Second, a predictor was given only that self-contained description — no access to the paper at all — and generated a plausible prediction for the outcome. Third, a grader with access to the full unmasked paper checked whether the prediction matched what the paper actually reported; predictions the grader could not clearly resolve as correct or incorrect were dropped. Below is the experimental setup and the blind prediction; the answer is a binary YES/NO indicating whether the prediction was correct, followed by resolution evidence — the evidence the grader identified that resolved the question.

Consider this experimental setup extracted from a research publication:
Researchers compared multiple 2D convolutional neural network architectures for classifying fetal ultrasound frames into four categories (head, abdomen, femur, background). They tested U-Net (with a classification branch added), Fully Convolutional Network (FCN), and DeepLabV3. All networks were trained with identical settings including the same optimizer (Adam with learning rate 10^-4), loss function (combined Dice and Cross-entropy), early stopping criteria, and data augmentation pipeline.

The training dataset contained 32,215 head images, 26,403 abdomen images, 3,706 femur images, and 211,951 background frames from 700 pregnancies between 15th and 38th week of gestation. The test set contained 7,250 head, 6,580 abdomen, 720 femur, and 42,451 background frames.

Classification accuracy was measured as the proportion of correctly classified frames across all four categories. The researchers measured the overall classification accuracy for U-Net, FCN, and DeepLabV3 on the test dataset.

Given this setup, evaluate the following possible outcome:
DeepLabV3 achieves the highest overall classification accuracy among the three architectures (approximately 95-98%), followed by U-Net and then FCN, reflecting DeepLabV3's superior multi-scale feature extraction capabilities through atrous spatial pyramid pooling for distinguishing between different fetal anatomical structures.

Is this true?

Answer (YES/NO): NO